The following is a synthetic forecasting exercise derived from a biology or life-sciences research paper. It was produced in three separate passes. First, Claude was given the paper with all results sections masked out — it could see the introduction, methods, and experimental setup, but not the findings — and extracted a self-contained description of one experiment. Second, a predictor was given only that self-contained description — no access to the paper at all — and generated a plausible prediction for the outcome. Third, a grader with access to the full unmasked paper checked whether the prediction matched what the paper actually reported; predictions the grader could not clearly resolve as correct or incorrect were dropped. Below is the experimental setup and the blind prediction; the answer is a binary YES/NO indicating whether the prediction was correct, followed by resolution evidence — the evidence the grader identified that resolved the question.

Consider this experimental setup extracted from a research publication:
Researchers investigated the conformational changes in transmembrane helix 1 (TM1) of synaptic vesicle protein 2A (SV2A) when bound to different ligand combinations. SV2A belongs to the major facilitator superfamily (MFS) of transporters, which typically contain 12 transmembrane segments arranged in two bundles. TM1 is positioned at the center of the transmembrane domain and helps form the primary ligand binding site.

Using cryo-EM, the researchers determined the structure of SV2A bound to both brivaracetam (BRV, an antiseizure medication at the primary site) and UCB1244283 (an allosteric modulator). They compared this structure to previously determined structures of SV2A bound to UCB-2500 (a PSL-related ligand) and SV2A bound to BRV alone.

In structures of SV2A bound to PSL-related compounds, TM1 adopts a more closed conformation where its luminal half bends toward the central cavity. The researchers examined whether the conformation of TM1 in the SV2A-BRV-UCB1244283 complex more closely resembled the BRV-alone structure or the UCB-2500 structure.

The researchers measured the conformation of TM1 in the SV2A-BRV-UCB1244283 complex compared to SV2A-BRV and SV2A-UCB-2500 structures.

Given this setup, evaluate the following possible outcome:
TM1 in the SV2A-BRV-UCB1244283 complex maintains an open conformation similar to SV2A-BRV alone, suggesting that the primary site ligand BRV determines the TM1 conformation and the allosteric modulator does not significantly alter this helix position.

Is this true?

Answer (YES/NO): NO